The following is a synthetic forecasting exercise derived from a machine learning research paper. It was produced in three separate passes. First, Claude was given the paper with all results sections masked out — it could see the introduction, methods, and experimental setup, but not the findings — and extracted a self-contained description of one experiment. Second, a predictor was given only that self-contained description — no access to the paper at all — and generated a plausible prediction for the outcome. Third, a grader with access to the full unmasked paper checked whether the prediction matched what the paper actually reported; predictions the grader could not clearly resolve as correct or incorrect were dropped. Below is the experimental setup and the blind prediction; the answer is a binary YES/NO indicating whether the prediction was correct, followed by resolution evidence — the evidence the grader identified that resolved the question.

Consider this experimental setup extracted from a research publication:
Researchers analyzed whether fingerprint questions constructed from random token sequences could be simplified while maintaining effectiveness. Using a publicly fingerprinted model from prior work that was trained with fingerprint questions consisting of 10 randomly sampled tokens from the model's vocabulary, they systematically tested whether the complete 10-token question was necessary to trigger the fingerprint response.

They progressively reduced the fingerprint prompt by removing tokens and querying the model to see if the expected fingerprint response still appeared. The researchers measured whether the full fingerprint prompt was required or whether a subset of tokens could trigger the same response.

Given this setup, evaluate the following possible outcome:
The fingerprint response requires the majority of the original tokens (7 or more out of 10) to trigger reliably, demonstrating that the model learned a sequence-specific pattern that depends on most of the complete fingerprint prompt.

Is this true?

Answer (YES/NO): NO